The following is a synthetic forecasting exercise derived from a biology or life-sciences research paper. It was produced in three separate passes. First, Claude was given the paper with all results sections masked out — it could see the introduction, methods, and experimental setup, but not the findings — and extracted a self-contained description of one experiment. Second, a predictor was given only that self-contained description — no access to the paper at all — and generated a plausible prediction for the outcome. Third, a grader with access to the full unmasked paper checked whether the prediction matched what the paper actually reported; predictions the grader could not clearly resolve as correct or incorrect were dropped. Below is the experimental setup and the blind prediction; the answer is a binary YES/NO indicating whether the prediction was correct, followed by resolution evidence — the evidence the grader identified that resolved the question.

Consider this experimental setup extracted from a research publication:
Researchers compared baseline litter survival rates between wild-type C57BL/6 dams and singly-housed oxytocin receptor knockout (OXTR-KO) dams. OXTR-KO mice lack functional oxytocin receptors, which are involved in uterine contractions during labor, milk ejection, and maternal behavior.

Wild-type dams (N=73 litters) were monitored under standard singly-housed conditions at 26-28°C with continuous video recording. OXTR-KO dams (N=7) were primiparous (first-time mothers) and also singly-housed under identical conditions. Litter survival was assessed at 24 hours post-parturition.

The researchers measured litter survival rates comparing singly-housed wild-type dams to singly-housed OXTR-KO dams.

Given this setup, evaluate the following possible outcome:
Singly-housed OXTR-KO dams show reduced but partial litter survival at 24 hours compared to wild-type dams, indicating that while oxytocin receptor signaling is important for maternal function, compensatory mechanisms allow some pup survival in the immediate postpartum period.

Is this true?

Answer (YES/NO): NO